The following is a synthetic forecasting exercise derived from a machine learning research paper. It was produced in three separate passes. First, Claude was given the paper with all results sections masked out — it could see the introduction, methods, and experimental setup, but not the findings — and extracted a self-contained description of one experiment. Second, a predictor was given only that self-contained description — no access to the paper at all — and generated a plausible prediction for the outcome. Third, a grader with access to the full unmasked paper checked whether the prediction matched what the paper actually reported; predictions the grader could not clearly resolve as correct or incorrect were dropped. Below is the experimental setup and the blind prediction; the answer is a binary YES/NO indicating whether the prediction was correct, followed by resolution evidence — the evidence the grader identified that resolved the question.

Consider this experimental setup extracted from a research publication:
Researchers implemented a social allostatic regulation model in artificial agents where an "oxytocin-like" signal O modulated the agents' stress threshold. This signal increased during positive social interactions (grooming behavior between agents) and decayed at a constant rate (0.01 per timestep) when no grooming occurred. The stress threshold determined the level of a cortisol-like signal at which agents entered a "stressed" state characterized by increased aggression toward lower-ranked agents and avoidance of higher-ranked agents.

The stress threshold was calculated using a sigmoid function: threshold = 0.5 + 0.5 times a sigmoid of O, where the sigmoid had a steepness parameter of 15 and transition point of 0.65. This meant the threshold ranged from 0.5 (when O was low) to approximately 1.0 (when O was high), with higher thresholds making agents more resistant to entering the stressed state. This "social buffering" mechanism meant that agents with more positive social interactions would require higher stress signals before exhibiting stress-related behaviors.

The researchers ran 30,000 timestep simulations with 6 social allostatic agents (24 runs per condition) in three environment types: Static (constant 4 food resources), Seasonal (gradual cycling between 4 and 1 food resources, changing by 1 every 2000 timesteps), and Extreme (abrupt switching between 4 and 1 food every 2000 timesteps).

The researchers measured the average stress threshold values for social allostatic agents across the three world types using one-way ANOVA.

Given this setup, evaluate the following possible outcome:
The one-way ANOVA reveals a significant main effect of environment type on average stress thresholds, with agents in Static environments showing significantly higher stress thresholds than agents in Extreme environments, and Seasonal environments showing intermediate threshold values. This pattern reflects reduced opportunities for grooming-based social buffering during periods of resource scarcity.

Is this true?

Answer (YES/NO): NO